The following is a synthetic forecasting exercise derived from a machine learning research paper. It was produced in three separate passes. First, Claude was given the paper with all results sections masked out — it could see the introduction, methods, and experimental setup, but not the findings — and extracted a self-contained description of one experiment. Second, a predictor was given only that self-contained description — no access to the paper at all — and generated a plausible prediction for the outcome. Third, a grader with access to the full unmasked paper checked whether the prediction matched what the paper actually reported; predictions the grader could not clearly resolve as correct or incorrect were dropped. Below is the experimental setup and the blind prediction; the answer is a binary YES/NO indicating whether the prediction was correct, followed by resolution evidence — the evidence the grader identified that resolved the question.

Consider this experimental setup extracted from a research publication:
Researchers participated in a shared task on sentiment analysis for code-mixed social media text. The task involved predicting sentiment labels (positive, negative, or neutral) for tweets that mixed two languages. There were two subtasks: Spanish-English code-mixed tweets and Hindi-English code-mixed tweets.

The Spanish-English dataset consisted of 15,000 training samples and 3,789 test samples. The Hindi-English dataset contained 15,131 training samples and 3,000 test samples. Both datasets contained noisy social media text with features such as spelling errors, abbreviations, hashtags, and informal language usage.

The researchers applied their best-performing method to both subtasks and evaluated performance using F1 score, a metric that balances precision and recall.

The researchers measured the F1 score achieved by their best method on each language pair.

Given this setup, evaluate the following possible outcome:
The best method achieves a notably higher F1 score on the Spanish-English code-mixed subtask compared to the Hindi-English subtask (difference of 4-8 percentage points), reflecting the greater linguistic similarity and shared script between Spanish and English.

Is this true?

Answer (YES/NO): YES